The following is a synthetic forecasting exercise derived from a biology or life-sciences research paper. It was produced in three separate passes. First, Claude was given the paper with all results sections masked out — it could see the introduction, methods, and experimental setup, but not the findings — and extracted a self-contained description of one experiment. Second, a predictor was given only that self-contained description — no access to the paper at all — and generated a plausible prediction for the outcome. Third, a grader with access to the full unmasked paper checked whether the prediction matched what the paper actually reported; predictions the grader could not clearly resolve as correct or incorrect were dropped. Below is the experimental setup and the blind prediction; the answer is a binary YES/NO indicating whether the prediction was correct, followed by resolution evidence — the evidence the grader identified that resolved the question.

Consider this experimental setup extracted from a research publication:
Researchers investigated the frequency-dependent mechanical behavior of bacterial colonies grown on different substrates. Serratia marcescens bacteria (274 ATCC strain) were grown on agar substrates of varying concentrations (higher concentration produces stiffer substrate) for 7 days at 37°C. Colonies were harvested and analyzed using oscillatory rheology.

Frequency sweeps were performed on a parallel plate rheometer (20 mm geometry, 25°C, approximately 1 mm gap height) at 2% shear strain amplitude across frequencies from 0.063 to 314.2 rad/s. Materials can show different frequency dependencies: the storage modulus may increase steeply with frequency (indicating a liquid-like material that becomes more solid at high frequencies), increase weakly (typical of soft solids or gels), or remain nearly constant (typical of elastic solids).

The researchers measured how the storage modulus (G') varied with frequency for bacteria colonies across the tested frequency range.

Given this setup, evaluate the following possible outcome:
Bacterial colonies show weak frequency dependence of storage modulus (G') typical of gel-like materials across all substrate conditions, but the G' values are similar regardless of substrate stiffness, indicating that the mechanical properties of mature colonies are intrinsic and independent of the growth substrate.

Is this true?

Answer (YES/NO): NO